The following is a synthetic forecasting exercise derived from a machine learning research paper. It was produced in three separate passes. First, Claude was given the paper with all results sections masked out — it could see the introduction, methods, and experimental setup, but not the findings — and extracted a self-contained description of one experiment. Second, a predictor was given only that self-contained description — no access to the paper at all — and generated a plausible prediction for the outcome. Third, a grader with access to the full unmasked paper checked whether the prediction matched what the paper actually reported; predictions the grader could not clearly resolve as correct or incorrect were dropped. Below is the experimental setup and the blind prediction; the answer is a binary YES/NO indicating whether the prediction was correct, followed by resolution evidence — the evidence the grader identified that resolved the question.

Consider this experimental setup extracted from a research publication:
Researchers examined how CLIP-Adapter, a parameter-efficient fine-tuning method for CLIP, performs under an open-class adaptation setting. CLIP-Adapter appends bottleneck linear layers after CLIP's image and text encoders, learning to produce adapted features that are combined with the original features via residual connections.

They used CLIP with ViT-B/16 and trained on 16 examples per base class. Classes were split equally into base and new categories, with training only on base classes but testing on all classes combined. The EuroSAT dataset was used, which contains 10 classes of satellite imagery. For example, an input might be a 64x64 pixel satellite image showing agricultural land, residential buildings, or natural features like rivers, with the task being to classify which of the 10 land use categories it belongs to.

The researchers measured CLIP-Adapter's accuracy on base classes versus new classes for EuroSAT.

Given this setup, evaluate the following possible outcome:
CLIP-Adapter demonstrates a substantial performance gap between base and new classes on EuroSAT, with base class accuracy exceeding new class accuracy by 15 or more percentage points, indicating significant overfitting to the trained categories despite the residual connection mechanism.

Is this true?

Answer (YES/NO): YES